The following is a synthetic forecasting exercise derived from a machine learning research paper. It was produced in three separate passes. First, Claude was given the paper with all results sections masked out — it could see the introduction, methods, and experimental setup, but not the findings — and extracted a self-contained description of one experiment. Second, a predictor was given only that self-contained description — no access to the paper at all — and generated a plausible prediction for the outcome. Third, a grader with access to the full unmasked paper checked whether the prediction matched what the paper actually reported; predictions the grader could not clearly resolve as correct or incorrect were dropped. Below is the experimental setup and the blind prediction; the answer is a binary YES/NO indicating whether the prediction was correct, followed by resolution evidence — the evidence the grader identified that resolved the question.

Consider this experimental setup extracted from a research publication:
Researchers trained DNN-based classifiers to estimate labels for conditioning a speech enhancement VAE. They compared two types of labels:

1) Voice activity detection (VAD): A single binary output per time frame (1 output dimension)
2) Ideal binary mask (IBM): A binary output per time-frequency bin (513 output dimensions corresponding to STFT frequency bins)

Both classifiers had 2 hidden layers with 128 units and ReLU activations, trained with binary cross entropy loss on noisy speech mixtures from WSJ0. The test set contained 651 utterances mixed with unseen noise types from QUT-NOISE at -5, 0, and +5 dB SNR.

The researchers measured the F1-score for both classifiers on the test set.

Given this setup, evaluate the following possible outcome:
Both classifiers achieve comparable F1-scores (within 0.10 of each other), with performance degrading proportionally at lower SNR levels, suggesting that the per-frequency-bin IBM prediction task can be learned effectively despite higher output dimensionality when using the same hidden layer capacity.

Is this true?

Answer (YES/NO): NO